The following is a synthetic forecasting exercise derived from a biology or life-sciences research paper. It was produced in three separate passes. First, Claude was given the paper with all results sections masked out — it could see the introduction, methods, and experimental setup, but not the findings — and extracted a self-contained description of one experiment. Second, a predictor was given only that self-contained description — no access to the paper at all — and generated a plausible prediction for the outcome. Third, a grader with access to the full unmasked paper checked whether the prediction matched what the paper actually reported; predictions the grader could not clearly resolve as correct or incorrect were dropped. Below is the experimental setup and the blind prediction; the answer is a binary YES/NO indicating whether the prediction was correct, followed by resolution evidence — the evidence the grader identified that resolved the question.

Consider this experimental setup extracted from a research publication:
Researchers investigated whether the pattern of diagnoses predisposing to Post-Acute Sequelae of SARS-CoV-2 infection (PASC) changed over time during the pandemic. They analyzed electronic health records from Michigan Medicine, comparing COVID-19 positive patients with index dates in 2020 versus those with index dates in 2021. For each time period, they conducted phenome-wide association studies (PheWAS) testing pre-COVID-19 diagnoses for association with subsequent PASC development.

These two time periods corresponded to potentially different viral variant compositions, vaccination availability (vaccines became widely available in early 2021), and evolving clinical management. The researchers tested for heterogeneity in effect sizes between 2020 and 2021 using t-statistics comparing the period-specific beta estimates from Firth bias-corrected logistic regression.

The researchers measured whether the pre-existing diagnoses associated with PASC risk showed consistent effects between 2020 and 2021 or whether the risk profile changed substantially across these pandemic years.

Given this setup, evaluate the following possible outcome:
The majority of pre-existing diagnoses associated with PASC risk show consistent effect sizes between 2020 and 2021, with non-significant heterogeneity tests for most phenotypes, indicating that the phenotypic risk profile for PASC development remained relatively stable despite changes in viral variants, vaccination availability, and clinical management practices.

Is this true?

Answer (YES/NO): YES